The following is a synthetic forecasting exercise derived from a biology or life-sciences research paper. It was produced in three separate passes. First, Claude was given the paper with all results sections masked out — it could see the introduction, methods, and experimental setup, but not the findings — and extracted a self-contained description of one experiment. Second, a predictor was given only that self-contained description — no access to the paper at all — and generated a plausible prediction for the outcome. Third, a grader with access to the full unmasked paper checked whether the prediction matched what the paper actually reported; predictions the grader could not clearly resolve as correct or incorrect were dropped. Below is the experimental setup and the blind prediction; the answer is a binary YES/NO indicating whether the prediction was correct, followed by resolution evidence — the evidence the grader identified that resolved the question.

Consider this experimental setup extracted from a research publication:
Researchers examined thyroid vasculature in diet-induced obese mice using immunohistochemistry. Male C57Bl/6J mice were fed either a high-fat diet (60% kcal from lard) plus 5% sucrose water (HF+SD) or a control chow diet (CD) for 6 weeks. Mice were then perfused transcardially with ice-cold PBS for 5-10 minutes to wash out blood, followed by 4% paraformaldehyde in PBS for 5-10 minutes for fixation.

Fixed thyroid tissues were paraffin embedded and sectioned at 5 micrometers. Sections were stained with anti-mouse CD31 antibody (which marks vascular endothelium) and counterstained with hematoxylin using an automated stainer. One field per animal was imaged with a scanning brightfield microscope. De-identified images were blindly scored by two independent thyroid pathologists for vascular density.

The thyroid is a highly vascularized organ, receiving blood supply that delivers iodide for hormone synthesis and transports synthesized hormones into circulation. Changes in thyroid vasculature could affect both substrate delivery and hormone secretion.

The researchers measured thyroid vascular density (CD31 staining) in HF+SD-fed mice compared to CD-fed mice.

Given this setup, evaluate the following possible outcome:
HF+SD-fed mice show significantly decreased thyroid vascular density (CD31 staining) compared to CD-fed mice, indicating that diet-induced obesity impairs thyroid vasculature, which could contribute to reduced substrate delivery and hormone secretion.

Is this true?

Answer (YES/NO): NO